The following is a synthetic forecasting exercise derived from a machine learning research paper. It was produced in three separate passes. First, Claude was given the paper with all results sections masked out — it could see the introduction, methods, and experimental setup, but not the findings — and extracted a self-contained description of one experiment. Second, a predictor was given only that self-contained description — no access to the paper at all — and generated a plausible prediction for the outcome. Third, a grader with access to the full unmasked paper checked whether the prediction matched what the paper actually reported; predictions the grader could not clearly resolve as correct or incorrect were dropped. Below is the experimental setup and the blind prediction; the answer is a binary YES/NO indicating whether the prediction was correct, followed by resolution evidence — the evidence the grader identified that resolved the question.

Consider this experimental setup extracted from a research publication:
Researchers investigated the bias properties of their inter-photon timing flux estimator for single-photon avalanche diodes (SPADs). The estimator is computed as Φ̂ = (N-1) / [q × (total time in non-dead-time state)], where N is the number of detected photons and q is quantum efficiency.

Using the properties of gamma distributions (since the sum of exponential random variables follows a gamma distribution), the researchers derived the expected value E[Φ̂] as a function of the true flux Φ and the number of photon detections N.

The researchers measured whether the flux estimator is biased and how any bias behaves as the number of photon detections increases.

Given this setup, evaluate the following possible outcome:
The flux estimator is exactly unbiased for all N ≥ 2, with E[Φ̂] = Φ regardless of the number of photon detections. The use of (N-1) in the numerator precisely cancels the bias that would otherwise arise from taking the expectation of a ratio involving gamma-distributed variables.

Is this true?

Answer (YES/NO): NO